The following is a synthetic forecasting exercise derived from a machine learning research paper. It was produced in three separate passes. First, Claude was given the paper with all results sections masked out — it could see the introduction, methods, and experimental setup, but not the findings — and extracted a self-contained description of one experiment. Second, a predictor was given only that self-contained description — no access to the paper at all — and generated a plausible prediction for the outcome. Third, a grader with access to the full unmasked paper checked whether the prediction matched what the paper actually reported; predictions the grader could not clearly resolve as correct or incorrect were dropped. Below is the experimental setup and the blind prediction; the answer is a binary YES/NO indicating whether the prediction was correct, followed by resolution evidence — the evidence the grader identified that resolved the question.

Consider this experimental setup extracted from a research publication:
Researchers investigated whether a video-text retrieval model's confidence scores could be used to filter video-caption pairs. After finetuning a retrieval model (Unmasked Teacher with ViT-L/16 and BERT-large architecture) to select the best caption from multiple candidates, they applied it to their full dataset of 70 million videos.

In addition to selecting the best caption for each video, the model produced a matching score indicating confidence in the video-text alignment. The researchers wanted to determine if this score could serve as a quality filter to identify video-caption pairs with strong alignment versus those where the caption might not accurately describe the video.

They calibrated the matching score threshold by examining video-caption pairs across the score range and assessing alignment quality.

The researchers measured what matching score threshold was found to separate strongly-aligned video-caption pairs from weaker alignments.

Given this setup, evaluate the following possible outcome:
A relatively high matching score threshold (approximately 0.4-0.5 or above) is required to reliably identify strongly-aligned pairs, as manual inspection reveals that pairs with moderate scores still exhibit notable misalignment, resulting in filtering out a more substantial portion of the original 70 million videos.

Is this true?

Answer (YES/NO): NO